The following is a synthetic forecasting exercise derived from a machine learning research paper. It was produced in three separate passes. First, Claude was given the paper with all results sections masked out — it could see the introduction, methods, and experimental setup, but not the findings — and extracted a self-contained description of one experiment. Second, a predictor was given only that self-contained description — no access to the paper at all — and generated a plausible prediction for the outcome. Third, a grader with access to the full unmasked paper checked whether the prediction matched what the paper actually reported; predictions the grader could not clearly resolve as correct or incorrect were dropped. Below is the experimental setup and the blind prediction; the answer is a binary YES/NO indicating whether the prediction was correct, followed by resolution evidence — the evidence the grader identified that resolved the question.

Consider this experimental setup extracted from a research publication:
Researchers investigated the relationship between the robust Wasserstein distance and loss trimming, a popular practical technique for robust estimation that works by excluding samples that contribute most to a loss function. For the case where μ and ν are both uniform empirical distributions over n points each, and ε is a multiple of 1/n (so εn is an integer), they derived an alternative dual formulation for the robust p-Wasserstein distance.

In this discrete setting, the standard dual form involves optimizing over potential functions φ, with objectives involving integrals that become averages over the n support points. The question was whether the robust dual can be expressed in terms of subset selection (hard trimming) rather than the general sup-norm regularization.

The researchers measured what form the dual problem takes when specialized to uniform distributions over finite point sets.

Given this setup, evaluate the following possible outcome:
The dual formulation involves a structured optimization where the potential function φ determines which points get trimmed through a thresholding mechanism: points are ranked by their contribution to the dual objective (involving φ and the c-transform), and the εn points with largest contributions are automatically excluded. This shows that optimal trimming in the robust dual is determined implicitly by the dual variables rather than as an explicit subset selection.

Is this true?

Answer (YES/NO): NO